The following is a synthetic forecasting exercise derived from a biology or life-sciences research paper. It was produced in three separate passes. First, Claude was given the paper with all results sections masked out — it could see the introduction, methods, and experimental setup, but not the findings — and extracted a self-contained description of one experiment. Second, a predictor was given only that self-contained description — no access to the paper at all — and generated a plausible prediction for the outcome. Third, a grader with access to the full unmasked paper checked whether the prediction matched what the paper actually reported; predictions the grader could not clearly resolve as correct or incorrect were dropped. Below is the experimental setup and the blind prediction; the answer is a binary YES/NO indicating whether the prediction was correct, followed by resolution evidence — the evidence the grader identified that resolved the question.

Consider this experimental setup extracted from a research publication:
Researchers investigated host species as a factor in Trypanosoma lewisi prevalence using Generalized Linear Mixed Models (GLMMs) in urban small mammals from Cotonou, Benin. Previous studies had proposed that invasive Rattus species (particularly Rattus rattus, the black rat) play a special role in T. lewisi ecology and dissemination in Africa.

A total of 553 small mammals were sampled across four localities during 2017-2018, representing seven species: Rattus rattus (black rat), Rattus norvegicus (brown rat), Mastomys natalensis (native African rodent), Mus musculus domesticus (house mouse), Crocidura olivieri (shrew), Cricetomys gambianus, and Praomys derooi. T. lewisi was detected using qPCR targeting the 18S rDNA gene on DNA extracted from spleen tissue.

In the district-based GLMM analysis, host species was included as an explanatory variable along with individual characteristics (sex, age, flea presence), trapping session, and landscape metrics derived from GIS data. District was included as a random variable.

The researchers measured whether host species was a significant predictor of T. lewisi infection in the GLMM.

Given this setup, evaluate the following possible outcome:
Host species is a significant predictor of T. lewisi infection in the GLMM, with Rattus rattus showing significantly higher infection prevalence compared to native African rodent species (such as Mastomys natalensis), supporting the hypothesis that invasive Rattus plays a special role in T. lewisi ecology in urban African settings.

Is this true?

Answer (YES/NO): NO